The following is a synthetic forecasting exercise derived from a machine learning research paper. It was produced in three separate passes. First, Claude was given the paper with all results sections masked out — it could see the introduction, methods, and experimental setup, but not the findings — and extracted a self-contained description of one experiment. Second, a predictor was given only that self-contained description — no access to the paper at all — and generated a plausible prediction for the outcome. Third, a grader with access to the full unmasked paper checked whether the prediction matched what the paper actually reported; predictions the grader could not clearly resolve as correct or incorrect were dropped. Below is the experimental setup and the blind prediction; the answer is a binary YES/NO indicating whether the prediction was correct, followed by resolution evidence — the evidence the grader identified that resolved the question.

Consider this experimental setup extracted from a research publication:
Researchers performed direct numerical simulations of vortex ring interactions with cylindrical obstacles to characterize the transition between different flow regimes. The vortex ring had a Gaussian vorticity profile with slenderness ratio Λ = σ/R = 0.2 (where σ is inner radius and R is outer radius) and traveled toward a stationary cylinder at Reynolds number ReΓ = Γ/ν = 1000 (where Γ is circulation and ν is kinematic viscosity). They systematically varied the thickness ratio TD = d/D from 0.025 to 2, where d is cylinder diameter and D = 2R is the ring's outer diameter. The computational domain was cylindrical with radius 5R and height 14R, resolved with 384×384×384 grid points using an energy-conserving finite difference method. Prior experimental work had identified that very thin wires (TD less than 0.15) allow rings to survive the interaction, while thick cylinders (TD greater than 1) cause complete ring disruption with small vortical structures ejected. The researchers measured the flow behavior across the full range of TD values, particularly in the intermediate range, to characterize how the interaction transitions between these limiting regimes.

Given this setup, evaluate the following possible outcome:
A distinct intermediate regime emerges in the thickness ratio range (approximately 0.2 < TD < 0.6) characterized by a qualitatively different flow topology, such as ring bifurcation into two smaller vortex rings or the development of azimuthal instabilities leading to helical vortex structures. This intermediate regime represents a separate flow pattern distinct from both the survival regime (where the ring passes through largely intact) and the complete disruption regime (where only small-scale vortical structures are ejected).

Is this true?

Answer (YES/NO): NO